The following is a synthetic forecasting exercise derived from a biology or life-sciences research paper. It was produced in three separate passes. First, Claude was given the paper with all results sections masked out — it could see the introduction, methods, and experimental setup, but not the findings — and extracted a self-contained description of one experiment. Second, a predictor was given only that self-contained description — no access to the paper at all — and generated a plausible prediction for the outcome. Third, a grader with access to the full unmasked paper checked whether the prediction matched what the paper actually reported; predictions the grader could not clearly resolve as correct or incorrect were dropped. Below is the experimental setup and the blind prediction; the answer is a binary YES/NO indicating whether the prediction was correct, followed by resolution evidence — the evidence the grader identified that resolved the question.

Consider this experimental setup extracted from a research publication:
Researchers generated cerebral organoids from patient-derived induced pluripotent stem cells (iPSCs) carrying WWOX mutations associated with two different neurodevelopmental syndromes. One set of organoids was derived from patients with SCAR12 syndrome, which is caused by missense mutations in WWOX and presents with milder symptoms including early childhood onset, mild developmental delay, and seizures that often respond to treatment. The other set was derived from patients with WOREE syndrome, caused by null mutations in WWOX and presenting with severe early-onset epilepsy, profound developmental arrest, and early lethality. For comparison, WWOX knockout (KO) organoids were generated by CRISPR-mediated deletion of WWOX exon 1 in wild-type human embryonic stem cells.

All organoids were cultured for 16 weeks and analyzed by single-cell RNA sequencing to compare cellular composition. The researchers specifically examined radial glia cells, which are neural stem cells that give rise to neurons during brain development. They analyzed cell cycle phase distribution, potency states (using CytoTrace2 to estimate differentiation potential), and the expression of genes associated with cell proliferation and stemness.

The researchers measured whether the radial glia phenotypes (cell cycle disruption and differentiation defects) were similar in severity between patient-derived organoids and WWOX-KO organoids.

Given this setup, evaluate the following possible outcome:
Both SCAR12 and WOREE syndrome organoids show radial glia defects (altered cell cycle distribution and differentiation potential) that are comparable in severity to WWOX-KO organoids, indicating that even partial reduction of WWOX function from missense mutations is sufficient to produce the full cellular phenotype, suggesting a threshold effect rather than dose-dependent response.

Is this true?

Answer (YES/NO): NO